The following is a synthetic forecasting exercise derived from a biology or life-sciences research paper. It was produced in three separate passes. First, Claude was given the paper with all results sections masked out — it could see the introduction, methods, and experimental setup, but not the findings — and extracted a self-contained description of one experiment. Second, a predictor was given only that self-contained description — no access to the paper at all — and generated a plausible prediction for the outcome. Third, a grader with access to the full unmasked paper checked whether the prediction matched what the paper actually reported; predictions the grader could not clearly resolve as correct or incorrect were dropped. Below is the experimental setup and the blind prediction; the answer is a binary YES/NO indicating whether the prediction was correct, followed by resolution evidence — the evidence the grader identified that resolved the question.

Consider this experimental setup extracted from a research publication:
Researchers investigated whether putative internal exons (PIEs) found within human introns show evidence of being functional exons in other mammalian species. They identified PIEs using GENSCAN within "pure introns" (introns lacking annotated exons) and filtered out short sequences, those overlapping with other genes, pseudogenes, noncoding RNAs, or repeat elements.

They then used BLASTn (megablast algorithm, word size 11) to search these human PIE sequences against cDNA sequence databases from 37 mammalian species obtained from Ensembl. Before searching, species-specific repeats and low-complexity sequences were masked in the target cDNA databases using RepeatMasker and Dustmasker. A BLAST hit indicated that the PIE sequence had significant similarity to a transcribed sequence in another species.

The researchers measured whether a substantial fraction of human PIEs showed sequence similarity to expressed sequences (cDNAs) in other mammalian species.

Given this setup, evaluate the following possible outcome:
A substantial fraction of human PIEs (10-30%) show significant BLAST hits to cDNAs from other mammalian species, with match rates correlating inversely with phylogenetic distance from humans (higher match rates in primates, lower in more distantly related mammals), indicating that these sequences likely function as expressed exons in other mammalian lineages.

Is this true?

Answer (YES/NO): NO